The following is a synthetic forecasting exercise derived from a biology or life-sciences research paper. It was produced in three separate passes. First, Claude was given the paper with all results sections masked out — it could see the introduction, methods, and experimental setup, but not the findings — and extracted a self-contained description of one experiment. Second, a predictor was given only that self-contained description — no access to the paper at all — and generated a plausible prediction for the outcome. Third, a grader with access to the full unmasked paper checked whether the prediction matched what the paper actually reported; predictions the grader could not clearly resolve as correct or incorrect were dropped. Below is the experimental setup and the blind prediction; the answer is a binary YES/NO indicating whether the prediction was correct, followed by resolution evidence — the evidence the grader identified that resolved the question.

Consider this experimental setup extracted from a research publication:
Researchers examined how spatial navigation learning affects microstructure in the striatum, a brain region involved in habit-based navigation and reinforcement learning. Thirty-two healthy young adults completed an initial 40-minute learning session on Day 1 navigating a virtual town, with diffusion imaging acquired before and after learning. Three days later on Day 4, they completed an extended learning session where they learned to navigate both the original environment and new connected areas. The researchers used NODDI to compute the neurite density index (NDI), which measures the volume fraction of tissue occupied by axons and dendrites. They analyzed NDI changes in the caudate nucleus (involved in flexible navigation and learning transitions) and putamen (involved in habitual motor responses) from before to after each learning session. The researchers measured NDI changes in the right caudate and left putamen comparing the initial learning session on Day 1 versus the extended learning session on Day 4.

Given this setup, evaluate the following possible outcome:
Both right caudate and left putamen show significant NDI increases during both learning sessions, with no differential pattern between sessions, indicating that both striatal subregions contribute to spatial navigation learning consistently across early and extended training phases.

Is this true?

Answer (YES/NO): NO